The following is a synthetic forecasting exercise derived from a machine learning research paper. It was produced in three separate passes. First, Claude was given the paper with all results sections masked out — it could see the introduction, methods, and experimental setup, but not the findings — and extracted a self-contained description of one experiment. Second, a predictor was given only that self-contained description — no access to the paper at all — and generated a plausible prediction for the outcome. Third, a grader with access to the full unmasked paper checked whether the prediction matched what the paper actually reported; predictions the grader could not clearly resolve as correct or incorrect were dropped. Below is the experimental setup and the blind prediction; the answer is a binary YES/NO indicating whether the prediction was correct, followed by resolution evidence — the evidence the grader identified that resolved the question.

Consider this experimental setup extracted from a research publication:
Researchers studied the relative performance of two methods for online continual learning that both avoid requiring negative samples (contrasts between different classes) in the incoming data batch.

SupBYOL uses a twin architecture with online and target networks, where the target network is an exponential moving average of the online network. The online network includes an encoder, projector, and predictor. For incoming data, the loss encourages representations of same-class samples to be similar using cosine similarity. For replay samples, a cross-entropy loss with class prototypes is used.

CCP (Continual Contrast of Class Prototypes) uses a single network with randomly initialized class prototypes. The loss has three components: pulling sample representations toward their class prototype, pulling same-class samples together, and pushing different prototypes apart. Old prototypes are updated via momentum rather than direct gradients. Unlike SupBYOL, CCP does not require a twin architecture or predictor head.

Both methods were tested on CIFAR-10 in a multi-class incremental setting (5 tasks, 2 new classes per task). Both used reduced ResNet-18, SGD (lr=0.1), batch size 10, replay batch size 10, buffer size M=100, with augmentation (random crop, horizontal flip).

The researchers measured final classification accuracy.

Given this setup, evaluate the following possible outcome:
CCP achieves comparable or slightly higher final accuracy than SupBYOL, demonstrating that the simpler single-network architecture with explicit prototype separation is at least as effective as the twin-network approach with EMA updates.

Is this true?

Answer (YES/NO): NO